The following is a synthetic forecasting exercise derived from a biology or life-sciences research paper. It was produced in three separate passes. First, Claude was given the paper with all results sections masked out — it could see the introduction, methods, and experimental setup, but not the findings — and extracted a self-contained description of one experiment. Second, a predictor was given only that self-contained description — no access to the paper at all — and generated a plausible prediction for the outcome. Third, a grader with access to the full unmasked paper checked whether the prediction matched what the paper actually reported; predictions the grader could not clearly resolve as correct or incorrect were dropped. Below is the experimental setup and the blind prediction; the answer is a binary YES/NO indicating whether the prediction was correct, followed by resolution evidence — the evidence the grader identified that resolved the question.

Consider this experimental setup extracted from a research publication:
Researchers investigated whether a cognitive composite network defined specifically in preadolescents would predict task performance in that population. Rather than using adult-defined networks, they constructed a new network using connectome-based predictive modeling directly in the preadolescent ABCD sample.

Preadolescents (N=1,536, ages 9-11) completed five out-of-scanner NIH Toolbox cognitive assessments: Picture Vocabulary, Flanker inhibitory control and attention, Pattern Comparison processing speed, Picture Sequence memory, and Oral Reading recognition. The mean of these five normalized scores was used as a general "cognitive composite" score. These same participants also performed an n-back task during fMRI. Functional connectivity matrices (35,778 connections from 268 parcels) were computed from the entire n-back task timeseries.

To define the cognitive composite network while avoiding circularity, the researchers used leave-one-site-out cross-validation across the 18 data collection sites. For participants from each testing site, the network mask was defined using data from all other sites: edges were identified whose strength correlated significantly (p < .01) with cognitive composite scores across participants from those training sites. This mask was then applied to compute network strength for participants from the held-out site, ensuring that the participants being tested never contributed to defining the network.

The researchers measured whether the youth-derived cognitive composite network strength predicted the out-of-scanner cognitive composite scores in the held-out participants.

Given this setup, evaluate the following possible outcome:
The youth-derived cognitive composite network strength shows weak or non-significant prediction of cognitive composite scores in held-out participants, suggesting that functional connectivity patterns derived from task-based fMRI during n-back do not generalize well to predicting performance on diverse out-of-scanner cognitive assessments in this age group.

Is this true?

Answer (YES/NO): NO